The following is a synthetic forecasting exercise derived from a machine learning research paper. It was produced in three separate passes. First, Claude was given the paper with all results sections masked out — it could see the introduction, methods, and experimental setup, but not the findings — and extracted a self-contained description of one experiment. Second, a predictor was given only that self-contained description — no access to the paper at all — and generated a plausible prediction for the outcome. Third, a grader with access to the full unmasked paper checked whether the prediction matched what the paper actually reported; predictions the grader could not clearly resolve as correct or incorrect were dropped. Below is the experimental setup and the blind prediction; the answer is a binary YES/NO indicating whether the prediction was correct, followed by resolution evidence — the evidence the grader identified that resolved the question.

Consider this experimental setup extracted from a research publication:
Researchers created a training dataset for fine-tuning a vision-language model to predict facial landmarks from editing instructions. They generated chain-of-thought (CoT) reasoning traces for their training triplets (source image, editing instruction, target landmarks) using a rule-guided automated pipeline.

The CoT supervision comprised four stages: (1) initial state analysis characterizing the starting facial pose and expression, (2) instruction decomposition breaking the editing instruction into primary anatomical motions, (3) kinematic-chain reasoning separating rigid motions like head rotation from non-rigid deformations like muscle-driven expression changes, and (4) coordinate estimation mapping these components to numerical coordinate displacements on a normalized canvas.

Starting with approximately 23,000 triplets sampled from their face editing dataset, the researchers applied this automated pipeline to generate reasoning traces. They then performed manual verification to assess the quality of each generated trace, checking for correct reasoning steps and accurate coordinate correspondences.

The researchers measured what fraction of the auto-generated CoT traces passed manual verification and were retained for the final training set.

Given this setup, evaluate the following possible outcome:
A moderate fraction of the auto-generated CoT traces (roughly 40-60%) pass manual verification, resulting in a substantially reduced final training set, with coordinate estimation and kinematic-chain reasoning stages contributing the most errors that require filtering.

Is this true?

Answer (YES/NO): NO